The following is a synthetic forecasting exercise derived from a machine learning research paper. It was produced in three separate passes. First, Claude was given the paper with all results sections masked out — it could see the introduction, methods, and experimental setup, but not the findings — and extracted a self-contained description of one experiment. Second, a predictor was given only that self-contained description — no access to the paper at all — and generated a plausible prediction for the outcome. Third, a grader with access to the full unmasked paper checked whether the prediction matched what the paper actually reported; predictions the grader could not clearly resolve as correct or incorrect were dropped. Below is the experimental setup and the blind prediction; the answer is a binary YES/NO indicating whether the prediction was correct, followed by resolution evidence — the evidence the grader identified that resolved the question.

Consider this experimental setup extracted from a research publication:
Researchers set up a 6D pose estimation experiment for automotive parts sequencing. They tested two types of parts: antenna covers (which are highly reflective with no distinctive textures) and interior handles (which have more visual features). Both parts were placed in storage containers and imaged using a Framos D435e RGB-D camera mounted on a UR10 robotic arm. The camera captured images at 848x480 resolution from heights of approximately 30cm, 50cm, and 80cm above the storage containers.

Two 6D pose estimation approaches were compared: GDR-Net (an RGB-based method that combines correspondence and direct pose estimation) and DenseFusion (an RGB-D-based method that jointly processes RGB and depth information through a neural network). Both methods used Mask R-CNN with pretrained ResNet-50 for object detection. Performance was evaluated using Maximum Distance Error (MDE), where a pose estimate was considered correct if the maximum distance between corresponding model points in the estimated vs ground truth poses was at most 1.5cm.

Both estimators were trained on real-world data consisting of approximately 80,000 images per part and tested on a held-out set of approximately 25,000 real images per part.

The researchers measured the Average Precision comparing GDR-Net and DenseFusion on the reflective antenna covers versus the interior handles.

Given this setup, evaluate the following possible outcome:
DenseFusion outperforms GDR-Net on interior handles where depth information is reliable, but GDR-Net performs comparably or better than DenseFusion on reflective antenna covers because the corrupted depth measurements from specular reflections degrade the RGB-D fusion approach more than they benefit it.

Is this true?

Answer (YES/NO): NO